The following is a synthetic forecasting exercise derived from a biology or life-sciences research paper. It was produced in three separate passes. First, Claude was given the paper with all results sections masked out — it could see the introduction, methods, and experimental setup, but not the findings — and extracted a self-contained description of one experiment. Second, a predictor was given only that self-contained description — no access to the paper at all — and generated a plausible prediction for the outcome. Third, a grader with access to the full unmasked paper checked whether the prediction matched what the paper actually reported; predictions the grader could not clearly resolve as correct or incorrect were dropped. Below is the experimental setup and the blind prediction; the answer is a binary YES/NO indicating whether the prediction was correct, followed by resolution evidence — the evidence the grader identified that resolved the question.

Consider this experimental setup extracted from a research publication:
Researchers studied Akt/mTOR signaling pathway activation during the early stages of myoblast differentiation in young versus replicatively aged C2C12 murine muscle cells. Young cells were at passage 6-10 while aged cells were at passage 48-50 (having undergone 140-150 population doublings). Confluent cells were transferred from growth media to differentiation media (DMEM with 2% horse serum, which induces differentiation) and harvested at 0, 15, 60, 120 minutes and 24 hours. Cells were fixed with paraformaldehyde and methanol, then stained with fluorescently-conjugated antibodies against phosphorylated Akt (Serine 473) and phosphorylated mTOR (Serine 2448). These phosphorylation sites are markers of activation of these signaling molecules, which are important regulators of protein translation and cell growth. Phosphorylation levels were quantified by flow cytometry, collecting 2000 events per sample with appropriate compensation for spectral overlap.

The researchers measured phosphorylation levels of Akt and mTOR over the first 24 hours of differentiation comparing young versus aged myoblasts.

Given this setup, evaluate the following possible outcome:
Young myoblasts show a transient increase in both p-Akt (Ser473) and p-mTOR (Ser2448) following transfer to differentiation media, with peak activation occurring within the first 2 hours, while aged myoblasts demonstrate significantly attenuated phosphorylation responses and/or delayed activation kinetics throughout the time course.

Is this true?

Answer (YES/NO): NO